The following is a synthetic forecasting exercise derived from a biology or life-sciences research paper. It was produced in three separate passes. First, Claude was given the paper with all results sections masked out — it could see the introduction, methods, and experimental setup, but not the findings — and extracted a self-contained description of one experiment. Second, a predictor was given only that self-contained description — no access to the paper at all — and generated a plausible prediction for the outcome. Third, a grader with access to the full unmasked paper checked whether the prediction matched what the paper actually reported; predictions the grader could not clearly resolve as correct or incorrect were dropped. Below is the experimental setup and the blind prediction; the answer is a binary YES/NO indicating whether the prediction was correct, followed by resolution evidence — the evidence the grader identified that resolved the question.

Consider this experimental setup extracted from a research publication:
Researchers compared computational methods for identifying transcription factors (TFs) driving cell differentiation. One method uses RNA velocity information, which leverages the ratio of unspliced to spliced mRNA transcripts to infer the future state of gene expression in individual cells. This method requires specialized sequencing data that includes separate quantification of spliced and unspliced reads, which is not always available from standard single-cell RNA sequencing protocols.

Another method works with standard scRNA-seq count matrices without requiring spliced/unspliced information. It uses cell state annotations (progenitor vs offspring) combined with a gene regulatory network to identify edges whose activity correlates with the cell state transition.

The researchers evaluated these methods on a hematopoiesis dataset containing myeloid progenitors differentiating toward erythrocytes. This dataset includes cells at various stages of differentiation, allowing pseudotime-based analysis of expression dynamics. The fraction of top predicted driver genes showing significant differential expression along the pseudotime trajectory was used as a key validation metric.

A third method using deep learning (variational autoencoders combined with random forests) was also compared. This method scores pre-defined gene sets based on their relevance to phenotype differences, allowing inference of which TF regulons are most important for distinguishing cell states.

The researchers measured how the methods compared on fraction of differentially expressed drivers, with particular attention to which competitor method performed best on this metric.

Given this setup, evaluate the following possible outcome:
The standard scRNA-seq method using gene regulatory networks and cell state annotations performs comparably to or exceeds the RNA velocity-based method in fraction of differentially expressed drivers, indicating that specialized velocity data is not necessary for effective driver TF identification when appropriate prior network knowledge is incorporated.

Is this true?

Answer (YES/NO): YES